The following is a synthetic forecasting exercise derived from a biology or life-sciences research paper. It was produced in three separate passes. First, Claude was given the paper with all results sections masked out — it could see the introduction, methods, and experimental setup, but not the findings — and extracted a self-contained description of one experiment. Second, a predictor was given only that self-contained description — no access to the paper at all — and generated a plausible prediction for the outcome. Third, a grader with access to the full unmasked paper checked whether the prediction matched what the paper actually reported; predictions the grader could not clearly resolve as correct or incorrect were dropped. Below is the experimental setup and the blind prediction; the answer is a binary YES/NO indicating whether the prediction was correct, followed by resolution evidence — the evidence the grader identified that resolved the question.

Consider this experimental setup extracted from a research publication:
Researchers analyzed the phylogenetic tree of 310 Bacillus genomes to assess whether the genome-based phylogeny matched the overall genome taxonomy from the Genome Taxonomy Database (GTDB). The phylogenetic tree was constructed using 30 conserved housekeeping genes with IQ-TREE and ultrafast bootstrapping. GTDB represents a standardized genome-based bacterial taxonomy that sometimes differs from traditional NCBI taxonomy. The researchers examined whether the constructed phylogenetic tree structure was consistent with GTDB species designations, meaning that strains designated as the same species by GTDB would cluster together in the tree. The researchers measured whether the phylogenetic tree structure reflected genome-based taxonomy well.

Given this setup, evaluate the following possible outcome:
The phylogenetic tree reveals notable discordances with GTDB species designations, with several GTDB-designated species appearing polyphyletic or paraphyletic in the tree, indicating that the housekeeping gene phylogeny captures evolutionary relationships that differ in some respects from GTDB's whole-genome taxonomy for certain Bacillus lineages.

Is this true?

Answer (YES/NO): NO